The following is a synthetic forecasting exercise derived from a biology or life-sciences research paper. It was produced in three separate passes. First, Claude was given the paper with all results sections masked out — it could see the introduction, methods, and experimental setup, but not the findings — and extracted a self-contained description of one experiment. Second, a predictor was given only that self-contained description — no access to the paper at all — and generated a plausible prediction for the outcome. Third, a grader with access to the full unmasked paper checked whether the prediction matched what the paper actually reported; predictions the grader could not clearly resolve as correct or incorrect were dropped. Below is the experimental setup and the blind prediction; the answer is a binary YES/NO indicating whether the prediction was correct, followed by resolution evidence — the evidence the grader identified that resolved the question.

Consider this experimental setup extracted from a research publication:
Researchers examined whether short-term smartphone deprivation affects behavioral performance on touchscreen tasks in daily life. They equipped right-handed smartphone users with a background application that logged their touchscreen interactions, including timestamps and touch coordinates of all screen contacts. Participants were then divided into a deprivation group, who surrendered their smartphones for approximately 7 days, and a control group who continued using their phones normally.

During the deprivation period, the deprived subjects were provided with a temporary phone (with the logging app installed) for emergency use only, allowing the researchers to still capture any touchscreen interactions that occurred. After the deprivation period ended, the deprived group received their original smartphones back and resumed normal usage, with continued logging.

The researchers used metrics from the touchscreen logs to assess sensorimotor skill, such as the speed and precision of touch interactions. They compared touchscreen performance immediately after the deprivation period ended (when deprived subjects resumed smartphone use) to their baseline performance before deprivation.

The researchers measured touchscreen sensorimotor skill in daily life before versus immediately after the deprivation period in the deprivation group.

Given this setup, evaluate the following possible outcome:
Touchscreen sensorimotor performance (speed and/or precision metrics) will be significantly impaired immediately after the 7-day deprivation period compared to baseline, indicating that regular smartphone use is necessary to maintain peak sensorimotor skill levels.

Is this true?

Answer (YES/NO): YES